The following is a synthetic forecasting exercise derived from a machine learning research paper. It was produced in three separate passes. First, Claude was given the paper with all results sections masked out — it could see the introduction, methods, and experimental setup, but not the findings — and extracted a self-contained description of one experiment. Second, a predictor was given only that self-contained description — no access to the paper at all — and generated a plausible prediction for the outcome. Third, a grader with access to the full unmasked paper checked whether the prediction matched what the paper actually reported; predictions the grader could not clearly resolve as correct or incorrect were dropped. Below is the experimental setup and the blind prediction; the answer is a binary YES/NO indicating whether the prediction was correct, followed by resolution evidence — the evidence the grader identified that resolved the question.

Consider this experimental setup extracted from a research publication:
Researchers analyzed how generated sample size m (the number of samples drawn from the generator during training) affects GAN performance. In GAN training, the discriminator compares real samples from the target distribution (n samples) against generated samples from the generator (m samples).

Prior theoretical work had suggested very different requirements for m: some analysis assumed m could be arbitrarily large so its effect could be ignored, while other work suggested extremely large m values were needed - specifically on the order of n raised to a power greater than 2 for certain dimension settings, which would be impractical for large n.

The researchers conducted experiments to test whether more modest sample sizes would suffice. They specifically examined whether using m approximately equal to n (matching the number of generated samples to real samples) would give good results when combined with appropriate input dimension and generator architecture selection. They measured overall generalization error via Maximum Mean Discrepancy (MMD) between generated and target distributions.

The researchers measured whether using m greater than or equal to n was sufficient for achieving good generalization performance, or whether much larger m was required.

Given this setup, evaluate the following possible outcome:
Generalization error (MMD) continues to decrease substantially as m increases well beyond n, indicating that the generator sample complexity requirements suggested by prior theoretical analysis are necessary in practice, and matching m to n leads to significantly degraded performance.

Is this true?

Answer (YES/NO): NO